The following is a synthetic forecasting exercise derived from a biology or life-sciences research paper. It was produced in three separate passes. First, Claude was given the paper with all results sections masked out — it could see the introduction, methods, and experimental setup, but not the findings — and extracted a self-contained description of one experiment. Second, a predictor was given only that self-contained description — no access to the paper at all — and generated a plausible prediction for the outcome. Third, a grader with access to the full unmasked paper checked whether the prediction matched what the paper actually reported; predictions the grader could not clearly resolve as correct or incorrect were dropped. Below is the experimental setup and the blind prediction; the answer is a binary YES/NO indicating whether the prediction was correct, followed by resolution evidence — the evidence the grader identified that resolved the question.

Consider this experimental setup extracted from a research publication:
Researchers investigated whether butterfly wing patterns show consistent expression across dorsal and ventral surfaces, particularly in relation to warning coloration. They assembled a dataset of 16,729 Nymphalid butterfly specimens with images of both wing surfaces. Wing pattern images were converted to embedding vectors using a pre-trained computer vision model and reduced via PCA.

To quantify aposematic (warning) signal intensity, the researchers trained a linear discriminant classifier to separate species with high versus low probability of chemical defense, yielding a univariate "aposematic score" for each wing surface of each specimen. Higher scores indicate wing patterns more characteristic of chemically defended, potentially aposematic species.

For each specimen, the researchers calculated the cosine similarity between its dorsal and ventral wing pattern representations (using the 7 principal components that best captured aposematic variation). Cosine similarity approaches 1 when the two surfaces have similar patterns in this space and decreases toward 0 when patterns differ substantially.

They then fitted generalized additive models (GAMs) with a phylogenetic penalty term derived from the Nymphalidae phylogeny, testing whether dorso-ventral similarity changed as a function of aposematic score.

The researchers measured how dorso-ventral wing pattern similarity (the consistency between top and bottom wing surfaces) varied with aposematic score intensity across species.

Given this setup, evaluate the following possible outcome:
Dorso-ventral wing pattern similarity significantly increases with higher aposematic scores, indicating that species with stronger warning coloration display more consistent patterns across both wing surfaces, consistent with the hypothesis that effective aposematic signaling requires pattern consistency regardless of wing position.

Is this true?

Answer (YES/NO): YES